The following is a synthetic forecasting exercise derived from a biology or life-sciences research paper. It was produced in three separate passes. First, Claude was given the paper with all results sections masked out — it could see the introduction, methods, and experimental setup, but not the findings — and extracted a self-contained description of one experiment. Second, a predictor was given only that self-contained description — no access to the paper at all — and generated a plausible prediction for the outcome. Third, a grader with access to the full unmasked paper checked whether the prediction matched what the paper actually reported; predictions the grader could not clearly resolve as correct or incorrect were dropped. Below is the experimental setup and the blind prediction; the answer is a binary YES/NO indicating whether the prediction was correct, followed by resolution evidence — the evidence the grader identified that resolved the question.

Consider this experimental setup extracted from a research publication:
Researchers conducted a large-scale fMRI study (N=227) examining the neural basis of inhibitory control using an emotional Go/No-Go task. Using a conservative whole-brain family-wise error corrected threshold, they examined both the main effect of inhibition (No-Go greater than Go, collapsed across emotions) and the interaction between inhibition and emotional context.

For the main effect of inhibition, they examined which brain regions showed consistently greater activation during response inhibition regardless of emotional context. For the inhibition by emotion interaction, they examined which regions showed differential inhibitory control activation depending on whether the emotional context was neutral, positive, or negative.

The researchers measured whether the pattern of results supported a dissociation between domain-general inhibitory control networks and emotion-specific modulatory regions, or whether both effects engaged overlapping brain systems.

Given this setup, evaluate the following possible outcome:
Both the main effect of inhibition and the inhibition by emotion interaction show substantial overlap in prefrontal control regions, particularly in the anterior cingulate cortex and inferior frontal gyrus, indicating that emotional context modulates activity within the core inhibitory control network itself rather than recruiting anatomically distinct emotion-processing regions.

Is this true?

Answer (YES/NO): NO